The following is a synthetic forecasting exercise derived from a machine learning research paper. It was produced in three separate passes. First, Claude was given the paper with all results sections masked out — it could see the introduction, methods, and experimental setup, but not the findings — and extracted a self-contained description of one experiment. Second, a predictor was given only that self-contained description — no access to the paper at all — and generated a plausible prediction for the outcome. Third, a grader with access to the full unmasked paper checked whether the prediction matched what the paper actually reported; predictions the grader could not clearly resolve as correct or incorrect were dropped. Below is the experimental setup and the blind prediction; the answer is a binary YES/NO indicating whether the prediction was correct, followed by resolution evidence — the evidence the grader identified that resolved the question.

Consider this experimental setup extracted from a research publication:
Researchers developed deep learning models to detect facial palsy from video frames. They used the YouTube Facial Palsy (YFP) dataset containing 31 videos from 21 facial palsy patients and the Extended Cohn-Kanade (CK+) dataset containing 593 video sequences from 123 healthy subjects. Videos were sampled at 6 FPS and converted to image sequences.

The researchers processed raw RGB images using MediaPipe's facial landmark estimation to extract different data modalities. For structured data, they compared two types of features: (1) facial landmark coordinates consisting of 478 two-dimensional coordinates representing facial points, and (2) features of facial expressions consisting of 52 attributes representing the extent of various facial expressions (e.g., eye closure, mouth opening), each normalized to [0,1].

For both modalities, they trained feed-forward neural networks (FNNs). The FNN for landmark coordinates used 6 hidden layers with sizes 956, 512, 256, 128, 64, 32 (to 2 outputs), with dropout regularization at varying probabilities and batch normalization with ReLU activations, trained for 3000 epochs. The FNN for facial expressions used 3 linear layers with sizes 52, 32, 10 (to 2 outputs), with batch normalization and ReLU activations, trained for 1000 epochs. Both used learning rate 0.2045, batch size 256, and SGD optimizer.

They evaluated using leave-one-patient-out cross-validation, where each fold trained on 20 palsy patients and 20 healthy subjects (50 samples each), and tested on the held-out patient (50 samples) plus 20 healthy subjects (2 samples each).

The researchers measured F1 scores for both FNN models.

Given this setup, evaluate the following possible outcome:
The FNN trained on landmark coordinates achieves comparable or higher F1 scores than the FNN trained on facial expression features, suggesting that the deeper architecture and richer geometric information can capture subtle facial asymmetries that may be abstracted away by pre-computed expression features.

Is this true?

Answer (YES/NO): NO